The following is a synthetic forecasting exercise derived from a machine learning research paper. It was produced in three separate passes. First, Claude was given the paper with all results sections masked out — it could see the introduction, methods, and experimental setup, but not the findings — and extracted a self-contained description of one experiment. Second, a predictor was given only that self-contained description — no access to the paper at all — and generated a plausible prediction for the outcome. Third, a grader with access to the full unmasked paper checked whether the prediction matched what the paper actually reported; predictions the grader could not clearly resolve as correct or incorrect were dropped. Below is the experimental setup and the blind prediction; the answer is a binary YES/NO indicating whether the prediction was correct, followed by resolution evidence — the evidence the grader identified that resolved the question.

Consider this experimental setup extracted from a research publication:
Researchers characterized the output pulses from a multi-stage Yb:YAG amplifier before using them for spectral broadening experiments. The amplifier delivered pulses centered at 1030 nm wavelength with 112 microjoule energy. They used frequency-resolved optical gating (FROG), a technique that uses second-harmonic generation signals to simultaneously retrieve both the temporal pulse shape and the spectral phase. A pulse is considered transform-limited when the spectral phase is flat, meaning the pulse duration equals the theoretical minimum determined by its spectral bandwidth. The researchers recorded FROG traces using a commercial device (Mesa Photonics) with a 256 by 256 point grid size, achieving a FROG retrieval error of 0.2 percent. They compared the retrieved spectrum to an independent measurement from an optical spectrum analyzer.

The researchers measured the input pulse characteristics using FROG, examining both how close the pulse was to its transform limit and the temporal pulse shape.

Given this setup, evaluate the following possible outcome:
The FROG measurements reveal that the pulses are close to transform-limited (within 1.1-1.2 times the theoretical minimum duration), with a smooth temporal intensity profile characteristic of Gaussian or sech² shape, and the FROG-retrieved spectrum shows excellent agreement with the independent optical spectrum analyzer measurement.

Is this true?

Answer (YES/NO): NO